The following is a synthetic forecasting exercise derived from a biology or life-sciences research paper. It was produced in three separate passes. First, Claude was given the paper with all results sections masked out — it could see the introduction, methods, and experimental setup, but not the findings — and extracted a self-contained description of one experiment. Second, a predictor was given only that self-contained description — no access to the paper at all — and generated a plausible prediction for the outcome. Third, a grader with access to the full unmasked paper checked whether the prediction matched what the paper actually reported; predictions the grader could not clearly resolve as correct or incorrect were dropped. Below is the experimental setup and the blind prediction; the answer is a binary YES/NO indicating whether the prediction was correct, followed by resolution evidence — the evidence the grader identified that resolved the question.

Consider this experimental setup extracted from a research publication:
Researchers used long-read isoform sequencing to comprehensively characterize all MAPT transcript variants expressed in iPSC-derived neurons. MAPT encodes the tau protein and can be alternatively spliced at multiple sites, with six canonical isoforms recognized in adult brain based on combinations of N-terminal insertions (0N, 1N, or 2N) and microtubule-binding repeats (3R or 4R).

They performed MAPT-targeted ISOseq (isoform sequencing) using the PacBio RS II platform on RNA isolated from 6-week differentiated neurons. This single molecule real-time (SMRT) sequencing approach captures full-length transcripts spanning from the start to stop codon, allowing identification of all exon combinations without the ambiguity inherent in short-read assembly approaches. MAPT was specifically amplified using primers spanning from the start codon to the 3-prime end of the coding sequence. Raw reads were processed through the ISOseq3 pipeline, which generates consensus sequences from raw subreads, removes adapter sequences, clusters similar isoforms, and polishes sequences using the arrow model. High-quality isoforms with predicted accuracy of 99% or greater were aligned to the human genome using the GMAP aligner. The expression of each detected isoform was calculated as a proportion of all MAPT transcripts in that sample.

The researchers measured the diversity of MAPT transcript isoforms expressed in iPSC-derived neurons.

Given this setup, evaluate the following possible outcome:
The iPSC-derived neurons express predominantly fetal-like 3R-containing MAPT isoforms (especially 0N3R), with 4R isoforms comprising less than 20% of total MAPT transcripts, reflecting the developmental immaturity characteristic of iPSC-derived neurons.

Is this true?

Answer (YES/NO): YES